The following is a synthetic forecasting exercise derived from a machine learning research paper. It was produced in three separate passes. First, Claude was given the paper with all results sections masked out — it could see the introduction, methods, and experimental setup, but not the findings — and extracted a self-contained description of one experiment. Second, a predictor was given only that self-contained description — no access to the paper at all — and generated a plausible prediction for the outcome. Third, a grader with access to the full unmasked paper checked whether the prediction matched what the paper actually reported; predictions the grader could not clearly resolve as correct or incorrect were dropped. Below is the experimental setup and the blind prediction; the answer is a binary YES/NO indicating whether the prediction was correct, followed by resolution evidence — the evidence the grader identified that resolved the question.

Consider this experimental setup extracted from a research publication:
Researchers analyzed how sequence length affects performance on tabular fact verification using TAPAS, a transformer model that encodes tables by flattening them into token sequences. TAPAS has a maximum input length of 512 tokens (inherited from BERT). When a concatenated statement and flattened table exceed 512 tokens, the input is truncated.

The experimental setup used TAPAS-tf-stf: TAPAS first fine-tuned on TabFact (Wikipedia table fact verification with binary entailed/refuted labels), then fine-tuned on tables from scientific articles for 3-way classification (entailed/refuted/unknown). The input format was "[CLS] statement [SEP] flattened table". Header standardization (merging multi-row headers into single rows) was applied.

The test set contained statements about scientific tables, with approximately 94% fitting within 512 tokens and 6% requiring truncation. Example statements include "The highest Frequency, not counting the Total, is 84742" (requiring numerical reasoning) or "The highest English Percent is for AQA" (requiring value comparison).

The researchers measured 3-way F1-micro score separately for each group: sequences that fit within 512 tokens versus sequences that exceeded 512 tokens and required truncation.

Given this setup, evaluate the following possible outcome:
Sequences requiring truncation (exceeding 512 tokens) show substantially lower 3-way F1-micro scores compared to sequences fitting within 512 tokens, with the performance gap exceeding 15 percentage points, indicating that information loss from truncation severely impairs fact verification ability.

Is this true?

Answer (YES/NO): NO